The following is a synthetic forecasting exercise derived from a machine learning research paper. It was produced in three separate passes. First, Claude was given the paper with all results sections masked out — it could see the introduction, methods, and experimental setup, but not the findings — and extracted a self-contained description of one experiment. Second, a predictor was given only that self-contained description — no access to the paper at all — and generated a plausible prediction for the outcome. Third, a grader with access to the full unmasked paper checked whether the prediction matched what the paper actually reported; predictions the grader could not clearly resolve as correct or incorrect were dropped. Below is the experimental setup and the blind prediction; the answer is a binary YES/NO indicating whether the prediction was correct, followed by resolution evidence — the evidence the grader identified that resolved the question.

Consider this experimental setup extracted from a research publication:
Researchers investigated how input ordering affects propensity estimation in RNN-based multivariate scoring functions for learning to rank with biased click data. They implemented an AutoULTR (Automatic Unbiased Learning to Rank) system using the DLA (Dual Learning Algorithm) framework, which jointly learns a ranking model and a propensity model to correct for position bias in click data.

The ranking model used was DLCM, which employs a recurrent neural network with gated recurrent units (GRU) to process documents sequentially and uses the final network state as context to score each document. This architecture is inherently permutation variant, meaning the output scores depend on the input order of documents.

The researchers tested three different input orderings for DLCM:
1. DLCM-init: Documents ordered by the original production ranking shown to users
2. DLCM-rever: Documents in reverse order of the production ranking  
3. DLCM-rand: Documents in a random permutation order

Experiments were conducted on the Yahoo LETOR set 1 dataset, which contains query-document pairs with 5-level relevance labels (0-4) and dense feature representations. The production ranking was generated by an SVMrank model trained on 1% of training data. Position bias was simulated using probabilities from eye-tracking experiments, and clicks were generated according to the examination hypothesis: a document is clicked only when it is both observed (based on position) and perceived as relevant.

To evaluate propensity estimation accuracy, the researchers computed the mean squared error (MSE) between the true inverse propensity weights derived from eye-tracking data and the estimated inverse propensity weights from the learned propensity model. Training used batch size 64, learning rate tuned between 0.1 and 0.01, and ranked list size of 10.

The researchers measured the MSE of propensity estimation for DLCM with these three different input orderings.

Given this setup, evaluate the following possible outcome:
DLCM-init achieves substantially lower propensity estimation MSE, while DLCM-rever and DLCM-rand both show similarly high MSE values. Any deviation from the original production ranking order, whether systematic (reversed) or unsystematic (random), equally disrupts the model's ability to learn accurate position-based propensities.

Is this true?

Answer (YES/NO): NO